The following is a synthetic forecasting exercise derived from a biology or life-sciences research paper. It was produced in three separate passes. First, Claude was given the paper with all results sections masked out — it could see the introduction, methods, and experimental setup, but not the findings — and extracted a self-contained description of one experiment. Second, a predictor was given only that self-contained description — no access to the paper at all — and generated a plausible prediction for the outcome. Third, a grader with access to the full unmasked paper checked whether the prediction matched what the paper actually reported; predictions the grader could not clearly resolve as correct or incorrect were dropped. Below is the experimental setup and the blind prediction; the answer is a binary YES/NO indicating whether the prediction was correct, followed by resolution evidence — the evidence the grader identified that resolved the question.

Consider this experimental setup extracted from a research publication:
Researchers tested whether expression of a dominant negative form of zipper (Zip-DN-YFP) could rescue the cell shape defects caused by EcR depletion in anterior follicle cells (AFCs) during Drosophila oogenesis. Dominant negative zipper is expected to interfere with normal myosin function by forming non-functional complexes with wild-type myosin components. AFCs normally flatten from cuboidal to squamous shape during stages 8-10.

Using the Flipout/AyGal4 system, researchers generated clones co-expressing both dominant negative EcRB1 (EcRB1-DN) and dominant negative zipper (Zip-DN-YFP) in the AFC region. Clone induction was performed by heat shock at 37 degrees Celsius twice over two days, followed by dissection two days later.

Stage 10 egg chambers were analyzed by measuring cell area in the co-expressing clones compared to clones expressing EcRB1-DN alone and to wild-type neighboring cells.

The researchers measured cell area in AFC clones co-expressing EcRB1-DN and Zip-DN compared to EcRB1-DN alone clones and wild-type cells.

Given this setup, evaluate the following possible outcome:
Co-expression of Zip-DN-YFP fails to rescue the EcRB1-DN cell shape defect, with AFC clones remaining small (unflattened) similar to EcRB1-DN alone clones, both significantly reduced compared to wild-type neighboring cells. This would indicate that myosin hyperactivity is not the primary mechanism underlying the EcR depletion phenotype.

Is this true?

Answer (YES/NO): NO